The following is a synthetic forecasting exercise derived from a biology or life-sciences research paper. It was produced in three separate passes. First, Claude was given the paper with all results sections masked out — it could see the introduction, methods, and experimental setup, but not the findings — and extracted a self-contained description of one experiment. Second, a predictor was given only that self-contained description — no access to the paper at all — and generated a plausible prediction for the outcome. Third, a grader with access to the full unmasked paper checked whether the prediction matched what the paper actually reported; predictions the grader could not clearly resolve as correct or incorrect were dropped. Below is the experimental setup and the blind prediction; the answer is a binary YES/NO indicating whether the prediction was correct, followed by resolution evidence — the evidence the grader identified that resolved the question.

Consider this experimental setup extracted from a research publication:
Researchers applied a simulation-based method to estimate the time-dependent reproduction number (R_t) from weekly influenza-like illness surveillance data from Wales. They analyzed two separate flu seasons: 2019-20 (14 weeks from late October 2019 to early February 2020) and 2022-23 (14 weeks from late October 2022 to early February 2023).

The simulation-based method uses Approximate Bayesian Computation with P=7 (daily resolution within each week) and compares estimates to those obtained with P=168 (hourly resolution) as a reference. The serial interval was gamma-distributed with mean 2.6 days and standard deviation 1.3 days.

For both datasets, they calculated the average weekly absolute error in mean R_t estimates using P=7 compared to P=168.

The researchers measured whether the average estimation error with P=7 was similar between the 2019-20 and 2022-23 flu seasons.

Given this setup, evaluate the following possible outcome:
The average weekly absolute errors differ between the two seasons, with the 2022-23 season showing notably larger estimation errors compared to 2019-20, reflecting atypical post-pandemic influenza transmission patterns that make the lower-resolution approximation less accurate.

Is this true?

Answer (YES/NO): NO